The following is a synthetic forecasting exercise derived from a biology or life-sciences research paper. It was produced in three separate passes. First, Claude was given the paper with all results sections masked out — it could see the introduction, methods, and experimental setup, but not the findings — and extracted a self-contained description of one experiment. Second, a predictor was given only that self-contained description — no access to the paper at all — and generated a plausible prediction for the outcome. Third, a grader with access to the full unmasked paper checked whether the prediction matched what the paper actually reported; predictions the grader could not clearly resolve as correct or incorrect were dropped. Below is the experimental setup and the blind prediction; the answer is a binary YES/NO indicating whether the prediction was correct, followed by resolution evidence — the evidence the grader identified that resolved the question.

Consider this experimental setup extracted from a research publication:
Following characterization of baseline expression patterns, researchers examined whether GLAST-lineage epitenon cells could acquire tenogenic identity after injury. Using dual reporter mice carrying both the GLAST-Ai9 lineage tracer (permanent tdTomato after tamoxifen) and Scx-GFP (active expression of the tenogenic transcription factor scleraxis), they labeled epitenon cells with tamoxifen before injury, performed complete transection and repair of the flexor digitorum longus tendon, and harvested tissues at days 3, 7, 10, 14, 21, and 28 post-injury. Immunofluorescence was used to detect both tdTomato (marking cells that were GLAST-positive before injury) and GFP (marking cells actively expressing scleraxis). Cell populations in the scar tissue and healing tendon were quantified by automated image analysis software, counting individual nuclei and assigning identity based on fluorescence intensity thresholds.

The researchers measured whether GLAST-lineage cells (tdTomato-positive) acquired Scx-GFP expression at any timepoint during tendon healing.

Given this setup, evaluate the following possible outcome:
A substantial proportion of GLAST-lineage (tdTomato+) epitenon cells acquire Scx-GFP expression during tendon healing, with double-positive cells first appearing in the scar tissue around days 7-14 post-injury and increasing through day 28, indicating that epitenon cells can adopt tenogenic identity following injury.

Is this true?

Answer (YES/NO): YES